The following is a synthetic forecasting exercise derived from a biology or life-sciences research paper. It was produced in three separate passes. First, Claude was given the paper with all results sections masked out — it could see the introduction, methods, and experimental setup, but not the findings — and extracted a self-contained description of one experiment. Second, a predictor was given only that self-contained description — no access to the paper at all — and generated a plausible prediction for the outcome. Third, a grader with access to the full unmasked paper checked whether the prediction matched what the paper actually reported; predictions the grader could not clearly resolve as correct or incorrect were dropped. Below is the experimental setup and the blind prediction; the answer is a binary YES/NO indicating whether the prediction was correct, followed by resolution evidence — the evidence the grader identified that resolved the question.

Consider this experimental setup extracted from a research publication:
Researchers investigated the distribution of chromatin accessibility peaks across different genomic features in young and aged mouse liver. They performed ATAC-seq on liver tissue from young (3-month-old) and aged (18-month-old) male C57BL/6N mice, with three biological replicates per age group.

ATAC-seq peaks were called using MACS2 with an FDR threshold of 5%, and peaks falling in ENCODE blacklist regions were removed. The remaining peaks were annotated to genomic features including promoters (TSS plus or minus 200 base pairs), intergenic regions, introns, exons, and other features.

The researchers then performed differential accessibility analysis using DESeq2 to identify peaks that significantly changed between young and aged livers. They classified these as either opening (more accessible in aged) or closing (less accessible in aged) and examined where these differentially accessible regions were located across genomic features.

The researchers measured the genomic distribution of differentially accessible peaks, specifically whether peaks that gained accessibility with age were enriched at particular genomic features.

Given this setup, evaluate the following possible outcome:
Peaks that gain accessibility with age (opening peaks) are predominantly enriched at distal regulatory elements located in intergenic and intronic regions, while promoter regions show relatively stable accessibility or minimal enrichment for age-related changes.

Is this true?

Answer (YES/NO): NO